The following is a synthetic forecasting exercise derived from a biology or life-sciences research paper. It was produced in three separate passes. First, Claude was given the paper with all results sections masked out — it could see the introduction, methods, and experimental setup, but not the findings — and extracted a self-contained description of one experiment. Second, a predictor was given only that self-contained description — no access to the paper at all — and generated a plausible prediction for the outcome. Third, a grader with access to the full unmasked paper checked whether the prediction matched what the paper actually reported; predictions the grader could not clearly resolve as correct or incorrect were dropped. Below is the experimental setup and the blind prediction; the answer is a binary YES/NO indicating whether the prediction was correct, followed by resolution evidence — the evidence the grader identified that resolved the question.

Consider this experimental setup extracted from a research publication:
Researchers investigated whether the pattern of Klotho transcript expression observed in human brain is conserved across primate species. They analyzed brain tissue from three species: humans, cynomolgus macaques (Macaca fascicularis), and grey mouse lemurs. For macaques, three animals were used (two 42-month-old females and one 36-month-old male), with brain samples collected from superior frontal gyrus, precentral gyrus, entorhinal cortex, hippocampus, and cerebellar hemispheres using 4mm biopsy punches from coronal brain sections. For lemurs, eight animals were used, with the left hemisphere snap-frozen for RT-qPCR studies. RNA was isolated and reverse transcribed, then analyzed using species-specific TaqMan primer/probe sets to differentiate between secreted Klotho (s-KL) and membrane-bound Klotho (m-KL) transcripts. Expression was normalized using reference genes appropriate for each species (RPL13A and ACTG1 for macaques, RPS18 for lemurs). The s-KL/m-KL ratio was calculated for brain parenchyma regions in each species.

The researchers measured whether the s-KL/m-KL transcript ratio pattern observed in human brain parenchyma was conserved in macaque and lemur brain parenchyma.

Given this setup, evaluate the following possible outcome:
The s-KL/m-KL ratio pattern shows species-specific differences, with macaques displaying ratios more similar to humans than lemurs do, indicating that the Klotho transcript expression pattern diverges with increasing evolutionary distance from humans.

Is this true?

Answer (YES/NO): NO